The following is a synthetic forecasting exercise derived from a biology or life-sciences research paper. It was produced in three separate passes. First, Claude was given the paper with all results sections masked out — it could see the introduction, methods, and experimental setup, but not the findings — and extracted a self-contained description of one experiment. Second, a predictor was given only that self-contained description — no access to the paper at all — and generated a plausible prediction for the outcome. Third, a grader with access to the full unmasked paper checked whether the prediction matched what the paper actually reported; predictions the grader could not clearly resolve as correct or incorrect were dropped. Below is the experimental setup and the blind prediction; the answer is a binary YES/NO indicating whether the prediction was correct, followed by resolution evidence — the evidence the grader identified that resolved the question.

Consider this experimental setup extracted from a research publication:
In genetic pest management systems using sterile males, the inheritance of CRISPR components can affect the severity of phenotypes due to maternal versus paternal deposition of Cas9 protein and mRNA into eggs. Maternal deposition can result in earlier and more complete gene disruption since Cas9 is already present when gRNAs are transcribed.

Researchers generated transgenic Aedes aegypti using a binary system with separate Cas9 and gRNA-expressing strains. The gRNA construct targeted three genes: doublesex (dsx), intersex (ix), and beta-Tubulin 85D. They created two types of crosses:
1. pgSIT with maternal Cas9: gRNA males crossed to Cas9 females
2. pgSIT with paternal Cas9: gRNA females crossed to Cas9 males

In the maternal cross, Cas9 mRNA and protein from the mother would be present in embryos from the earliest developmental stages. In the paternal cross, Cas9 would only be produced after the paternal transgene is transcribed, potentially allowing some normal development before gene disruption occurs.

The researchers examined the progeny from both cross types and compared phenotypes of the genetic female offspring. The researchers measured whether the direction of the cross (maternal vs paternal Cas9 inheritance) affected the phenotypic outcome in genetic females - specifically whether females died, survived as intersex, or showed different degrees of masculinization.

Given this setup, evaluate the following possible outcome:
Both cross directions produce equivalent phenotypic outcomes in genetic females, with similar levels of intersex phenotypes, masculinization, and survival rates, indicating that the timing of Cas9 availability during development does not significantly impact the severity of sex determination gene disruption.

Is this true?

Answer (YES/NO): YES